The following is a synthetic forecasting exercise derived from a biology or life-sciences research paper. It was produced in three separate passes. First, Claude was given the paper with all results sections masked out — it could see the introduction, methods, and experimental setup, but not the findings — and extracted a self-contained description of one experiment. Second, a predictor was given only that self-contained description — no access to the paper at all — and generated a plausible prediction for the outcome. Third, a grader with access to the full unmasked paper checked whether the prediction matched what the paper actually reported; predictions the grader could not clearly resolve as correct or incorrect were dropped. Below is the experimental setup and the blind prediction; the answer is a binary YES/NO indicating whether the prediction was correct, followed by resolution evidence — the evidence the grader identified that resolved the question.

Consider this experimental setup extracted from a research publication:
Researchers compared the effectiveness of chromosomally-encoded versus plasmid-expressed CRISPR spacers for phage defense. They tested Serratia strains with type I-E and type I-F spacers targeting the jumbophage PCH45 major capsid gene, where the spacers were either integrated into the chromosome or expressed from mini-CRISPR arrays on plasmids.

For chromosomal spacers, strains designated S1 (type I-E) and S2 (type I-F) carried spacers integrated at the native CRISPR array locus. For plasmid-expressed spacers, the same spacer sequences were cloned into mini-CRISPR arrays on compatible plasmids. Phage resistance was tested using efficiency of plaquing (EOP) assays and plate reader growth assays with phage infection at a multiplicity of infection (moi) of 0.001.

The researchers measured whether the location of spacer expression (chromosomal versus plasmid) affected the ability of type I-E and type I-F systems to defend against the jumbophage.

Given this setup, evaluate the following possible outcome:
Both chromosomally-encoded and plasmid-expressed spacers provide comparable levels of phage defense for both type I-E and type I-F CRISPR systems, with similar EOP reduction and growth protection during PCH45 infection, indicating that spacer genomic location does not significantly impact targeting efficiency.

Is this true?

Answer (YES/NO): NO